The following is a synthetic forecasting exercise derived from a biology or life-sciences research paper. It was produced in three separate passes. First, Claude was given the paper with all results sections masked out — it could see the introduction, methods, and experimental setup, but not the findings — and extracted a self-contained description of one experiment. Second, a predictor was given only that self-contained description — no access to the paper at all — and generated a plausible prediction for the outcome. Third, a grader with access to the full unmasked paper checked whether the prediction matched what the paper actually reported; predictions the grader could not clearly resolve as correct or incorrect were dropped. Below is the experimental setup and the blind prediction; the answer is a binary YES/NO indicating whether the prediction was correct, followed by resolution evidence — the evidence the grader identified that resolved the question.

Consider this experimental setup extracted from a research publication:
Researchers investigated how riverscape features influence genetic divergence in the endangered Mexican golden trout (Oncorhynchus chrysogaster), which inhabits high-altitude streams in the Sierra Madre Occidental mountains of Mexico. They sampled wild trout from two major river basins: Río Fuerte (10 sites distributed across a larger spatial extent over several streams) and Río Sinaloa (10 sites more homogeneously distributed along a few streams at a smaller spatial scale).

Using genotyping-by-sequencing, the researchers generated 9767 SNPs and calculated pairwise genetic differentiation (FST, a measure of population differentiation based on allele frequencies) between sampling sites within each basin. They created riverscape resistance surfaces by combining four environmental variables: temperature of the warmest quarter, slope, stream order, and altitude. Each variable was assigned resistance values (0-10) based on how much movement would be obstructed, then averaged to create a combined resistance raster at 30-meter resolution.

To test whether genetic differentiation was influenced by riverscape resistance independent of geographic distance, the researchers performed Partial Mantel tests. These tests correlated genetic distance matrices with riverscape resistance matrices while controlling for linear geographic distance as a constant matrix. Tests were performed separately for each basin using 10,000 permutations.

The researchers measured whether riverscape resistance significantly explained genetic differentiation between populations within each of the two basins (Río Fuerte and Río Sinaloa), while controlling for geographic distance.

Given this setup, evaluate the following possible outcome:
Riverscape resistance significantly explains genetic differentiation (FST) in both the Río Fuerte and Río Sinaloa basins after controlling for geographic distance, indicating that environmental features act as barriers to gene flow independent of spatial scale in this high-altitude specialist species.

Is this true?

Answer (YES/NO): NO